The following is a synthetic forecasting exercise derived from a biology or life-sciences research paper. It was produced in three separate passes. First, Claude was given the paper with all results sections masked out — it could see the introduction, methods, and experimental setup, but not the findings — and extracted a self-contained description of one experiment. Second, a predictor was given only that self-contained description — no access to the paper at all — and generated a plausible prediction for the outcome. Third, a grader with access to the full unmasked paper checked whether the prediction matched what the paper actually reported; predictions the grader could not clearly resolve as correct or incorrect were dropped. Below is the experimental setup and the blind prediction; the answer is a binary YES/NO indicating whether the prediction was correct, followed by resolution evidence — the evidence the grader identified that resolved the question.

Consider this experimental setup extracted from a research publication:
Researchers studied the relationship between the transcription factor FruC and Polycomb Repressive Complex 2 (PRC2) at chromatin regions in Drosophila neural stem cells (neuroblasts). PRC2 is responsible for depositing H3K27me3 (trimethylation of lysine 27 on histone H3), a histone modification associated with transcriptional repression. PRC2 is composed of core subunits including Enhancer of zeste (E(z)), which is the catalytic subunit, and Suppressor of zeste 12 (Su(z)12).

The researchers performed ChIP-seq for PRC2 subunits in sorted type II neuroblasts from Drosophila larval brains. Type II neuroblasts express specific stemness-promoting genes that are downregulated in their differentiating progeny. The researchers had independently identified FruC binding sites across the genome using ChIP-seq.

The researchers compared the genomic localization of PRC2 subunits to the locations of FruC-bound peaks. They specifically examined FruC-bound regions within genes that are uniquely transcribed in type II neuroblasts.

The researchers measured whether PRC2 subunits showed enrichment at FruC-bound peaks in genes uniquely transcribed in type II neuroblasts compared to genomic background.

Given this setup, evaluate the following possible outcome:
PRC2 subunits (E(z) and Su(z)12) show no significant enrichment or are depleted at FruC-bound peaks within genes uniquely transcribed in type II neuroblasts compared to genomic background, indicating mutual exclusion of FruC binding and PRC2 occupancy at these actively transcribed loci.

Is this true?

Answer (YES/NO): NO